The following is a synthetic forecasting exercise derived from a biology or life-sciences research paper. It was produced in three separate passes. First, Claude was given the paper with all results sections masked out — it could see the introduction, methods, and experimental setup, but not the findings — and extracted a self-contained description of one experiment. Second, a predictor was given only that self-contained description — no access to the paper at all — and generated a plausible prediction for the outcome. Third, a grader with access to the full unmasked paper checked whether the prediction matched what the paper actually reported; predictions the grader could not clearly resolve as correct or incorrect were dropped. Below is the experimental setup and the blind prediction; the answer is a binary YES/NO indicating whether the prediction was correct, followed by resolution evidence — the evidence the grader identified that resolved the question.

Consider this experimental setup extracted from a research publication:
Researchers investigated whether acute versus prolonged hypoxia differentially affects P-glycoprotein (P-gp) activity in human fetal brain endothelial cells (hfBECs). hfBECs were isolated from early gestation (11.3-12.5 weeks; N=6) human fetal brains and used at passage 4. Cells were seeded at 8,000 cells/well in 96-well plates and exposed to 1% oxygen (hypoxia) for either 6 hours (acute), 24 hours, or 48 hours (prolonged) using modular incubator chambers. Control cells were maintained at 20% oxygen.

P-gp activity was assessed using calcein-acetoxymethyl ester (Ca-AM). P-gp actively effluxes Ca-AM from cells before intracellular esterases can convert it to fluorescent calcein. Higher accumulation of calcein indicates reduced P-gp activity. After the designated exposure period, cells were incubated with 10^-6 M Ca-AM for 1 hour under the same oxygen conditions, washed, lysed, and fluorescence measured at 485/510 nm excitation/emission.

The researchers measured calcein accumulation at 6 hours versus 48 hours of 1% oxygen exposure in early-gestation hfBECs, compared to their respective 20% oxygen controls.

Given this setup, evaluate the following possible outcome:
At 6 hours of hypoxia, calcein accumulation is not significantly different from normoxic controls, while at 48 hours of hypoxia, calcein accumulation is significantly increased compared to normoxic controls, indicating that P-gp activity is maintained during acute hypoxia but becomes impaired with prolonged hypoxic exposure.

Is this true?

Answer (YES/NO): NO